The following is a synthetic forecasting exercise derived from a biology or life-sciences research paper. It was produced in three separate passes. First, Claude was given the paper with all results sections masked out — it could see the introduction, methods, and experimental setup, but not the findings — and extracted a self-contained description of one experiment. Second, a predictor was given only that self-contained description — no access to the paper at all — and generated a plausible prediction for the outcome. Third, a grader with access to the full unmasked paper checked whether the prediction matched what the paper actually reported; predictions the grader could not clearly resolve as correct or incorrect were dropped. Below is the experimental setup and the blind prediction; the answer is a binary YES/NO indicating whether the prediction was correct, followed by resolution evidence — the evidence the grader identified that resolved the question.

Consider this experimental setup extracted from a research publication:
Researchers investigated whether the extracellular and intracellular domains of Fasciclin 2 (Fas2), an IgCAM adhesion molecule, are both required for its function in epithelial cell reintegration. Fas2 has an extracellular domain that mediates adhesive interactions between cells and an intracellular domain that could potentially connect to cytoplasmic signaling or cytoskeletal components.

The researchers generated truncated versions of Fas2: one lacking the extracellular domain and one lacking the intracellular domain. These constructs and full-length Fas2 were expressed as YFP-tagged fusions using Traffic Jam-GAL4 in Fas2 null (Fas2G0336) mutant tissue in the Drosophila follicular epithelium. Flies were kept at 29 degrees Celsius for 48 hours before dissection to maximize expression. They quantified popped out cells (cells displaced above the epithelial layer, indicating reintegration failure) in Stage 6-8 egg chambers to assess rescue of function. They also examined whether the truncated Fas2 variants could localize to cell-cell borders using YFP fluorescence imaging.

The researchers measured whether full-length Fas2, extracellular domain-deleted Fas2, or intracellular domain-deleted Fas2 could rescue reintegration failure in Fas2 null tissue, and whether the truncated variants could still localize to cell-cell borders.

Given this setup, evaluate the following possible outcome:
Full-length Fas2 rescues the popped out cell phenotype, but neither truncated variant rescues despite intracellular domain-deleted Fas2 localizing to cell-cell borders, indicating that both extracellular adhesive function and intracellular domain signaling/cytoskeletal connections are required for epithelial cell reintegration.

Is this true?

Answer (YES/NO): YES